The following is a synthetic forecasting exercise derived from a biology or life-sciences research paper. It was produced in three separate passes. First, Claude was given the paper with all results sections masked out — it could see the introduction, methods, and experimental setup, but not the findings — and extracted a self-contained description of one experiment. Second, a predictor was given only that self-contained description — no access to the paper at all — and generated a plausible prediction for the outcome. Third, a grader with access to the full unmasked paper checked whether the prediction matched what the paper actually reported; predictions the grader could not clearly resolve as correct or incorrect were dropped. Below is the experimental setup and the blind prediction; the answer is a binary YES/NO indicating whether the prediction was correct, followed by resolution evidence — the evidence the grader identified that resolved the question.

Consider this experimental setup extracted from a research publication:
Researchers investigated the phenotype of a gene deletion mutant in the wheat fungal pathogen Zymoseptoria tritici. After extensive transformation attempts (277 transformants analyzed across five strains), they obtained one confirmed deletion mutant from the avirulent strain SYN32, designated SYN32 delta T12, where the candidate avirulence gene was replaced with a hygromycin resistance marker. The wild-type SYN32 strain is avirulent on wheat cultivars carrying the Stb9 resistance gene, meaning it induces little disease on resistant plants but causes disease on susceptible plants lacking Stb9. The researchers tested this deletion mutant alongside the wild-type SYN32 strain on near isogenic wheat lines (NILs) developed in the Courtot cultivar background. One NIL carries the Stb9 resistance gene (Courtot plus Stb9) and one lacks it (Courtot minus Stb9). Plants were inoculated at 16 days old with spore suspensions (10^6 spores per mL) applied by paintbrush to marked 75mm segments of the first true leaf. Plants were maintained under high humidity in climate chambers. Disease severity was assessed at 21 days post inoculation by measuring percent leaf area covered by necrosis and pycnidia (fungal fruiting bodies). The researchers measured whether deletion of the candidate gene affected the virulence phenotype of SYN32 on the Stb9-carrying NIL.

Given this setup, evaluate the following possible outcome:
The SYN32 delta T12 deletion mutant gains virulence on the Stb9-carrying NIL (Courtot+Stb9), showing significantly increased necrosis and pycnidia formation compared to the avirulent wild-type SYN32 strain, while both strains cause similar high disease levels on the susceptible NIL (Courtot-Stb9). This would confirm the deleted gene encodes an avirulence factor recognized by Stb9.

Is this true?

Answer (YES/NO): NO